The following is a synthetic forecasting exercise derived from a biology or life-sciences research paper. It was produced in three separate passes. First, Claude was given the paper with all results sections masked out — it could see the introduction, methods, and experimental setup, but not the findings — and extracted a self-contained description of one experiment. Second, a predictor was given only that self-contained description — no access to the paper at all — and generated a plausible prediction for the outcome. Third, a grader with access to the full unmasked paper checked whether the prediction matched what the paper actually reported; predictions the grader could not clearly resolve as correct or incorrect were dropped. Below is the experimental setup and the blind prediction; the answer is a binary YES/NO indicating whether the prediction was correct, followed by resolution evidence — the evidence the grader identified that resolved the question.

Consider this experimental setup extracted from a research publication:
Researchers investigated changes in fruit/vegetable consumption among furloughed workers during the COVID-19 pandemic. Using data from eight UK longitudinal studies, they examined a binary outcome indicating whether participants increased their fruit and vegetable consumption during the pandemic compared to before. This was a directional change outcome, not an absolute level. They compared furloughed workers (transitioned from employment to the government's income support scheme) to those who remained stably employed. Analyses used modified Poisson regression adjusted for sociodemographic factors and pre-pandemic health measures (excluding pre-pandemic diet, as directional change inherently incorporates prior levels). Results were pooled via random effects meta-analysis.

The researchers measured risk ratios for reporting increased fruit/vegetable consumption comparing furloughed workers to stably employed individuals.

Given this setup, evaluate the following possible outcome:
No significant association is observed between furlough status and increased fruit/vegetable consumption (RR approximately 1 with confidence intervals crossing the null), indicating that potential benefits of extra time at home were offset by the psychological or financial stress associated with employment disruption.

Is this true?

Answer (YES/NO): NO